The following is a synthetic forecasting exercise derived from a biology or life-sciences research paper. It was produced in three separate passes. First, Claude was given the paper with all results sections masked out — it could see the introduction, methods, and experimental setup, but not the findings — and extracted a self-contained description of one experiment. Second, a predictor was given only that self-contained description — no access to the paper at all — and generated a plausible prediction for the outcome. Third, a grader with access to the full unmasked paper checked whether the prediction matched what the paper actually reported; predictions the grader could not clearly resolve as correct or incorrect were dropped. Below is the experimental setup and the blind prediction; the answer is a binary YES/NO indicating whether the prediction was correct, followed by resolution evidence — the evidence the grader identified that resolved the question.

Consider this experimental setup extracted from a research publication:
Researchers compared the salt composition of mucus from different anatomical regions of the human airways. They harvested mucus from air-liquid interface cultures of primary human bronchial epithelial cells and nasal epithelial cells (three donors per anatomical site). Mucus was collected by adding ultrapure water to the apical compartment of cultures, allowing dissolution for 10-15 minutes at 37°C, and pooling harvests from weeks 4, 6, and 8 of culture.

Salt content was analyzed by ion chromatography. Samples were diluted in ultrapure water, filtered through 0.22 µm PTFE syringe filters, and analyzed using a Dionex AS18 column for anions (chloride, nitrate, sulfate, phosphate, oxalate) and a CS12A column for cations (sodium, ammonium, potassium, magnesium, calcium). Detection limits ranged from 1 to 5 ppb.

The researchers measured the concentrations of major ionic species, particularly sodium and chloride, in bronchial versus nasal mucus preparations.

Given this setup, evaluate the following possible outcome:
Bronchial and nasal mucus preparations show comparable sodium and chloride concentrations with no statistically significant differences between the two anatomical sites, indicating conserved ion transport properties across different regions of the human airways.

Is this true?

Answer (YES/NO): YES